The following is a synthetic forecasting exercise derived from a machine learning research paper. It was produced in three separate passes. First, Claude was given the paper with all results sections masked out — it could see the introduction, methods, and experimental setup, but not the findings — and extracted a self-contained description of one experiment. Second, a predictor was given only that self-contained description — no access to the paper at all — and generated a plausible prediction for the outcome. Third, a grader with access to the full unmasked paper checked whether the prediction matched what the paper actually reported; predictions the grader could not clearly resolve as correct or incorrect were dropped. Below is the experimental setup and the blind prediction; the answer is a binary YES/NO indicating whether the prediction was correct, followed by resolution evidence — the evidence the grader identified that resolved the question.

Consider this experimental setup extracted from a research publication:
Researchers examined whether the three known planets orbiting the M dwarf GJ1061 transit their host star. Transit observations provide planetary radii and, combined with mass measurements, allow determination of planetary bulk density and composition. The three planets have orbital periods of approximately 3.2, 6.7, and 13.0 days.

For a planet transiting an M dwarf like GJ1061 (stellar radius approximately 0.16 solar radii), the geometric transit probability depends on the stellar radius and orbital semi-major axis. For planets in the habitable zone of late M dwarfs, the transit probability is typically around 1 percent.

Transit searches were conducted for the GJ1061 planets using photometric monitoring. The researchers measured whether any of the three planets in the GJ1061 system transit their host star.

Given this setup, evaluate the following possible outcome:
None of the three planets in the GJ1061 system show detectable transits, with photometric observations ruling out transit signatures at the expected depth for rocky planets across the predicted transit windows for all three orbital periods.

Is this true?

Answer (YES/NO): YES